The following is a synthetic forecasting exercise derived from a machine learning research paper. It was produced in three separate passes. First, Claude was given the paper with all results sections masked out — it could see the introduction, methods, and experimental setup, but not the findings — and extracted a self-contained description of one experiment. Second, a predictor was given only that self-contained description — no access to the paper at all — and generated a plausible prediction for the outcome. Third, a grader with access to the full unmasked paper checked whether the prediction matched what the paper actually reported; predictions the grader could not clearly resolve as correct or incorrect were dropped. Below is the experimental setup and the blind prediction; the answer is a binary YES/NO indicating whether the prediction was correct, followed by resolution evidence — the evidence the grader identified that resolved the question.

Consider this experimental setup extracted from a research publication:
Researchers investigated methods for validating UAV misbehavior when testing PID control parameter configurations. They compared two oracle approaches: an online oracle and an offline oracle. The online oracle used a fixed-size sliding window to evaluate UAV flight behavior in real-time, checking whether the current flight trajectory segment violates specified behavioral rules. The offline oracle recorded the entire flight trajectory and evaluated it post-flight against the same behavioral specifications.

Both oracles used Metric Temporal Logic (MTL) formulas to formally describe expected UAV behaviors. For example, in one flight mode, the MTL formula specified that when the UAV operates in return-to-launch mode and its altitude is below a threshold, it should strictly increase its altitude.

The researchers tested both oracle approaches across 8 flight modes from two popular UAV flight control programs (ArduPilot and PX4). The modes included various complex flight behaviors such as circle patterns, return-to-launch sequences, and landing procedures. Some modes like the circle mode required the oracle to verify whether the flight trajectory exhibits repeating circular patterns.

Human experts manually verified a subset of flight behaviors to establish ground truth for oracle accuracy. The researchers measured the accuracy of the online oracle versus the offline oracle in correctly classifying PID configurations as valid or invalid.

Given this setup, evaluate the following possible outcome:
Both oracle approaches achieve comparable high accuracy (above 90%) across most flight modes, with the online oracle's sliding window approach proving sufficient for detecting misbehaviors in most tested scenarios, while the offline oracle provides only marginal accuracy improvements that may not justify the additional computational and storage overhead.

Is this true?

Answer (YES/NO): NO